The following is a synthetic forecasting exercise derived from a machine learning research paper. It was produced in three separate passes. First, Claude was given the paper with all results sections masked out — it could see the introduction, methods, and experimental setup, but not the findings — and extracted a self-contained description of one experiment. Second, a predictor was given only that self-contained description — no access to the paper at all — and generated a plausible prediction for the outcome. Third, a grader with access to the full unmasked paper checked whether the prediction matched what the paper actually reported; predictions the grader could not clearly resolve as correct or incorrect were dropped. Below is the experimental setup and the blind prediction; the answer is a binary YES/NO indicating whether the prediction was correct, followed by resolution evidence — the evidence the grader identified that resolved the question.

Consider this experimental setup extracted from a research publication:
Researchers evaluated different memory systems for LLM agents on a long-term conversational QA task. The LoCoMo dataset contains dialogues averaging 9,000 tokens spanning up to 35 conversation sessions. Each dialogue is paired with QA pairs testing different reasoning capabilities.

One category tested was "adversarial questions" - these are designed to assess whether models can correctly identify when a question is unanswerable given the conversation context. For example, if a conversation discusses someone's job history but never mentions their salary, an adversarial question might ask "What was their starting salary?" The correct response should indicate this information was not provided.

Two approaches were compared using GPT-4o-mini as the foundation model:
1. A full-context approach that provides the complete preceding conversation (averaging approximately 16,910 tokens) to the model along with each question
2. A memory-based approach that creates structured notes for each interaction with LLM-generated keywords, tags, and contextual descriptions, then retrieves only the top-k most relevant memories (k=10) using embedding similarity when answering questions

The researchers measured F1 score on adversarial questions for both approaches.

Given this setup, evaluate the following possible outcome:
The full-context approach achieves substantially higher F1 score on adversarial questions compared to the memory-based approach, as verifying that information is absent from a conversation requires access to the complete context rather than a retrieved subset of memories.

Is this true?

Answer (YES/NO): YES